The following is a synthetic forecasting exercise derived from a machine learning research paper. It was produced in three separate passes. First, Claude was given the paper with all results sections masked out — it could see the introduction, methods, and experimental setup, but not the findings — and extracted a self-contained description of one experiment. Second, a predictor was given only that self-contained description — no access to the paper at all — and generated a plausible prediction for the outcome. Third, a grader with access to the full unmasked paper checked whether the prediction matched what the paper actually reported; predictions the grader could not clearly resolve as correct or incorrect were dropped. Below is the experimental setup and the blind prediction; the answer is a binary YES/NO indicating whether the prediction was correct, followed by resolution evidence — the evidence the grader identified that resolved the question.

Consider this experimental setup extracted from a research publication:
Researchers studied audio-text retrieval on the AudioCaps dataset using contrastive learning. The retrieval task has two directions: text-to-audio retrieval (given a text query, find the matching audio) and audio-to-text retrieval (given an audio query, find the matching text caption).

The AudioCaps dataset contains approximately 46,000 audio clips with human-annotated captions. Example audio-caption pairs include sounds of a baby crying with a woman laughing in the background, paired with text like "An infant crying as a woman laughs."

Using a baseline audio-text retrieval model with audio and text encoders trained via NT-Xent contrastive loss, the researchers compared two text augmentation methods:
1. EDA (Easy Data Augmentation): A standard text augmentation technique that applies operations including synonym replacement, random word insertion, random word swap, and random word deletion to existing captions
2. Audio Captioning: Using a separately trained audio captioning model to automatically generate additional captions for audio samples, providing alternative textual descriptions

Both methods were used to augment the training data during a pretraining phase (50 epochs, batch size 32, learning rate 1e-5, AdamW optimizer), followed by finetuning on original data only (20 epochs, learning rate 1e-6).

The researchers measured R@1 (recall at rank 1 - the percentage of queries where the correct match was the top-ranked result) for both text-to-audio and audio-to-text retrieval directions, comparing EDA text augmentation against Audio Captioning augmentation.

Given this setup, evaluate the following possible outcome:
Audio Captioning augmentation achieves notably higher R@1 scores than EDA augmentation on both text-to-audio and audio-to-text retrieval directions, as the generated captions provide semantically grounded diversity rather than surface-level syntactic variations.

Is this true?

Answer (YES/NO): NO